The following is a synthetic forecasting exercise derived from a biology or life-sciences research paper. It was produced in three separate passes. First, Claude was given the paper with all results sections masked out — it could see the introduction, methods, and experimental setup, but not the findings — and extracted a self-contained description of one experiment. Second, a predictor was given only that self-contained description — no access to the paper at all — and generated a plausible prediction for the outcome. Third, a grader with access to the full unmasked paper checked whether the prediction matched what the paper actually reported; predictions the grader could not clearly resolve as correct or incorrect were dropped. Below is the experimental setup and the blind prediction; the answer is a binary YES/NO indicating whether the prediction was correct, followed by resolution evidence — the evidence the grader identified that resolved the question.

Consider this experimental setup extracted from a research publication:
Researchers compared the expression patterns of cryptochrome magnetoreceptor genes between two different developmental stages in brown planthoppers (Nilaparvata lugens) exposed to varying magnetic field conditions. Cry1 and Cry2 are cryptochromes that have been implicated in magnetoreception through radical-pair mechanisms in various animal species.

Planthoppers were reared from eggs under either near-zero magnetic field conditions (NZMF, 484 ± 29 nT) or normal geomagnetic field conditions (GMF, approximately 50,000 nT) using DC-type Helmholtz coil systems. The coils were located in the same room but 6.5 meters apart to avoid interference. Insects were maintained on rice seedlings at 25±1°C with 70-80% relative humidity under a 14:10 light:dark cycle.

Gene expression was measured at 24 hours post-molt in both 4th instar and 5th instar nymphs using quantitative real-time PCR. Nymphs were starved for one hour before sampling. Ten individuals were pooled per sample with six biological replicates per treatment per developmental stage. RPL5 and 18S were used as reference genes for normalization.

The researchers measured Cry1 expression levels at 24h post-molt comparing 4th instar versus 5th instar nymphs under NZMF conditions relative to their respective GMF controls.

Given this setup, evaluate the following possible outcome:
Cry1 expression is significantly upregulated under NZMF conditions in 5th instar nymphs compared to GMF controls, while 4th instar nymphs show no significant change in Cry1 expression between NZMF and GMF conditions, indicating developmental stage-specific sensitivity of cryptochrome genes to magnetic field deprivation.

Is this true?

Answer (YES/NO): NO